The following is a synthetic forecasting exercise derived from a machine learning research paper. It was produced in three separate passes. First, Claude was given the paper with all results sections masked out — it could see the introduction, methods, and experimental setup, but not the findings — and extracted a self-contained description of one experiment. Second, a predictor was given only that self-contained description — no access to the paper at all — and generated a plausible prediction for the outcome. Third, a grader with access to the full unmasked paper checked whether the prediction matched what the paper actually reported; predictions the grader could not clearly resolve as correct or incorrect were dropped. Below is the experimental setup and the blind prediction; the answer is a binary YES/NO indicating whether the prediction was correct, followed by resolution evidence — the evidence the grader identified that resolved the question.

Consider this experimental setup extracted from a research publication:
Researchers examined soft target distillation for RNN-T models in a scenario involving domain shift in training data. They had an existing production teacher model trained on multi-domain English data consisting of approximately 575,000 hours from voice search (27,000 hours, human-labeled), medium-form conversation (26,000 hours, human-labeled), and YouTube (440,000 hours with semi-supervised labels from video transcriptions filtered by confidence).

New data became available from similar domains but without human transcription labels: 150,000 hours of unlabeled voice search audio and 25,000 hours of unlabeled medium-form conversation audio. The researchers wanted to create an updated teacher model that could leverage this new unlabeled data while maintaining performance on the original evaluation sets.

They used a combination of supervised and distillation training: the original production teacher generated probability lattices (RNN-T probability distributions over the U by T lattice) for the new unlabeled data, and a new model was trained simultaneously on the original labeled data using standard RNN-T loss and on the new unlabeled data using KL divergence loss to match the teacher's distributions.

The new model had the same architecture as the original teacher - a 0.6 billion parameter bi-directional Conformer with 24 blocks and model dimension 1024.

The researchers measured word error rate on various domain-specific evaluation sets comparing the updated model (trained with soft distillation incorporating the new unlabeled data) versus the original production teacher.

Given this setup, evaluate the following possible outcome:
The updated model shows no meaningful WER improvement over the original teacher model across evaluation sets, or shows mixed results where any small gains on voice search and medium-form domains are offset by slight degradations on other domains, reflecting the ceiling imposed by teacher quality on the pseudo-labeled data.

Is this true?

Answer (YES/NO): NO